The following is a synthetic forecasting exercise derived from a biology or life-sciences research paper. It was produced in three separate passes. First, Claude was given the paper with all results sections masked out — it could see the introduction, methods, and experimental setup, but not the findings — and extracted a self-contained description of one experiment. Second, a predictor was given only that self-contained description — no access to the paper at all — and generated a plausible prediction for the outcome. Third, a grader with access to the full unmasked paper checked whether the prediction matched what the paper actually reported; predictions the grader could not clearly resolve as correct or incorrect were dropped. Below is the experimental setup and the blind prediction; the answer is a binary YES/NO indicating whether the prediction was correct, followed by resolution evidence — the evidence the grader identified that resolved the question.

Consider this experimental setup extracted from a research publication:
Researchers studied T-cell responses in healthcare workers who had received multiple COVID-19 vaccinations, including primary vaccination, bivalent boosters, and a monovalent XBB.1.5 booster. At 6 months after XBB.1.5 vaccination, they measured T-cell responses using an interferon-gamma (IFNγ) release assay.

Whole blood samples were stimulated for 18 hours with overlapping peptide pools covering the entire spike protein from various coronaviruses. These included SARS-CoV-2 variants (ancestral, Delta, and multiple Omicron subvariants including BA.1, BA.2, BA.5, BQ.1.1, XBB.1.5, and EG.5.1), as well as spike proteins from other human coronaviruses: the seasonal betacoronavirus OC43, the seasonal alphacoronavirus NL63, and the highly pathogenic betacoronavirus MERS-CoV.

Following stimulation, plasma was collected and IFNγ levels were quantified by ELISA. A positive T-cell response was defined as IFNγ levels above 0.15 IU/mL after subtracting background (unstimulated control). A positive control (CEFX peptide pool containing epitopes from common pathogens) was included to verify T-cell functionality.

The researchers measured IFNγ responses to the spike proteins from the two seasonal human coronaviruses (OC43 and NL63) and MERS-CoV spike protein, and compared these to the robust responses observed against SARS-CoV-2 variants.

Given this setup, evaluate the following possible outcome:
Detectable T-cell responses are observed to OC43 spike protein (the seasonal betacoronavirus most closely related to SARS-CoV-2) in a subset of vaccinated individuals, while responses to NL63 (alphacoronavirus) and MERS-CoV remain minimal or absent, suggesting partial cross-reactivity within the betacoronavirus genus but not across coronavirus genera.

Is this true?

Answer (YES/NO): NO